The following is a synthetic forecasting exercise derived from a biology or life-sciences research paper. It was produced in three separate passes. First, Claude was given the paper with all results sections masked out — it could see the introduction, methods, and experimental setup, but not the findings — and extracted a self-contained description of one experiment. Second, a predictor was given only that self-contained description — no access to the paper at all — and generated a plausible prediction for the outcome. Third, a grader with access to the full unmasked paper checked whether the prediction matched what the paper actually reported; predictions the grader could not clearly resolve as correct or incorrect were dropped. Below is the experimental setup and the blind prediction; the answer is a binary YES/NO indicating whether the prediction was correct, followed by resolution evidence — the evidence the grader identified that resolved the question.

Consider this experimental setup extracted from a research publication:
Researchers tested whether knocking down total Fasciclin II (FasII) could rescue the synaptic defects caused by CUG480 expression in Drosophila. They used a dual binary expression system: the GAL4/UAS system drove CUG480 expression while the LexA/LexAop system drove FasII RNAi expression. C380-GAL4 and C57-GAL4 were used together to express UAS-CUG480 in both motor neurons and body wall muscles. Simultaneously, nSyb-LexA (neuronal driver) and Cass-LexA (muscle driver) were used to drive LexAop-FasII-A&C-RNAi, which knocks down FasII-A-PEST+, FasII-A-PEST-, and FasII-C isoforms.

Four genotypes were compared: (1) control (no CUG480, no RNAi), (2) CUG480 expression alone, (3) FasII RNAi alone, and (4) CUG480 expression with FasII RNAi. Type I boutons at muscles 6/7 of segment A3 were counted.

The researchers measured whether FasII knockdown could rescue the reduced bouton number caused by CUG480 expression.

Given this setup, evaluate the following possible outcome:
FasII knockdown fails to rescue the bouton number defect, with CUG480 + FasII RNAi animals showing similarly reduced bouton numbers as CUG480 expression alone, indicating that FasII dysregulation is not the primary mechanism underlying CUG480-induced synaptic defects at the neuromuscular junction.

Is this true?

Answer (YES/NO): NO